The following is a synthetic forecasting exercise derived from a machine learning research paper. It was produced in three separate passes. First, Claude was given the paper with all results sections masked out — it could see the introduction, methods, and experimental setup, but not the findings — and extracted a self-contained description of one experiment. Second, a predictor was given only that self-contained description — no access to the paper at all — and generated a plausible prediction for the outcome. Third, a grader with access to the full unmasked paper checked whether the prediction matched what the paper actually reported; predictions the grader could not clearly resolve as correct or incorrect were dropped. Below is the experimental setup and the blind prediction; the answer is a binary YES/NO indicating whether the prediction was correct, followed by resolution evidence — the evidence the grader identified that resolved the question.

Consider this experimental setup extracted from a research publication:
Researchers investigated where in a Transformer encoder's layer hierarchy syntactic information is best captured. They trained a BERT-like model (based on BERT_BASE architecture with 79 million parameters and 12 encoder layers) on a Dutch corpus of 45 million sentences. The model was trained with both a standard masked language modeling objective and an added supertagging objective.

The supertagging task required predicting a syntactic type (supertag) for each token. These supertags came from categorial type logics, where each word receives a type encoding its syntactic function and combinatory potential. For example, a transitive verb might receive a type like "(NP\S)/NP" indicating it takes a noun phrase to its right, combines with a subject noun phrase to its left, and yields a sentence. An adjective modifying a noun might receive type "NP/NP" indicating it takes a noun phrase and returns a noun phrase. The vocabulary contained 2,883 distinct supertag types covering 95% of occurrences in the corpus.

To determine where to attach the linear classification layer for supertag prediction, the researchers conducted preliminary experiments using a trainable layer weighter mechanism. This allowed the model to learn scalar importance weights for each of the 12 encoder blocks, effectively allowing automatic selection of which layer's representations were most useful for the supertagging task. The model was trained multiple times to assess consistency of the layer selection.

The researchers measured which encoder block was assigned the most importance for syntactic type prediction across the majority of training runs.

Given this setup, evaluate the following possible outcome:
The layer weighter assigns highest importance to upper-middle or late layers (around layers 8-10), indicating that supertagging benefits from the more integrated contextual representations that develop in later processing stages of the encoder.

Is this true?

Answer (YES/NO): NO